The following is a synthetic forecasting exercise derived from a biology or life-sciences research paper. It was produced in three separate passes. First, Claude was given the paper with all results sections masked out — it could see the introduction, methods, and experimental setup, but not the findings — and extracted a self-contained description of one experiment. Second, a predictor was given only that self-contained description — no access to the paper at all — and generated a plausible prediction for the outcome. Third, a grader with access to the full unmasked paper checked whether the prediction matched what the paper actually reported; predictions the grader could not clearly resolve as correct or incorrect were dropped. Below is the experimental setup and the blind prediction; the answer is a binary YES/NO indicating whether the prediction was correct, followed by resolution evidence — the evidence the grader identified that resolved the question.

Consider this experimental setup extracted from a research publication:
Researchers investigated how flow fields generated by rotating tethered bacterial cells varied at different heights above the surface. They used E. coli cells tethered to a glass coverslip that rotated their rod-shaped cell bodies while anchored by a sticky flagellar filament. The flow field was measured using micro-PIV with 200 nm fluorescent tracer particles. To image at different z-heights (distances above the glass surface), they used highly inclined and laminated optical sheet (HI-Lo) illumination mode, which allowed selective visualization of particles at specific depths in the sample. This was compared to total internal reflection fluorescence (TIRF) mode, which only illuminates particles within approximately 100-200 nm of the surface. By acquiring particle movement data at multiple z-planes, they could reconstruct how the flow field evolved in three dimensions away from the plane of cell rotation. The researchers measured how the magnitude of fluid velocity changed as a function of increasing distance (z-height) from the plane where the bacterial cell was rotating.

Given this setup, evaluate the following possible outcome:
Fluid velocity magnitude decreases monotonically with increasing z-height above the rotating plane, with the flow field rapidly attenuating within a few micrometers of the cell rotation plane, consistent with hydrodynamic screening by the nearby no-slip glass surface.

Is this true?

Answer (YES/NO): NO